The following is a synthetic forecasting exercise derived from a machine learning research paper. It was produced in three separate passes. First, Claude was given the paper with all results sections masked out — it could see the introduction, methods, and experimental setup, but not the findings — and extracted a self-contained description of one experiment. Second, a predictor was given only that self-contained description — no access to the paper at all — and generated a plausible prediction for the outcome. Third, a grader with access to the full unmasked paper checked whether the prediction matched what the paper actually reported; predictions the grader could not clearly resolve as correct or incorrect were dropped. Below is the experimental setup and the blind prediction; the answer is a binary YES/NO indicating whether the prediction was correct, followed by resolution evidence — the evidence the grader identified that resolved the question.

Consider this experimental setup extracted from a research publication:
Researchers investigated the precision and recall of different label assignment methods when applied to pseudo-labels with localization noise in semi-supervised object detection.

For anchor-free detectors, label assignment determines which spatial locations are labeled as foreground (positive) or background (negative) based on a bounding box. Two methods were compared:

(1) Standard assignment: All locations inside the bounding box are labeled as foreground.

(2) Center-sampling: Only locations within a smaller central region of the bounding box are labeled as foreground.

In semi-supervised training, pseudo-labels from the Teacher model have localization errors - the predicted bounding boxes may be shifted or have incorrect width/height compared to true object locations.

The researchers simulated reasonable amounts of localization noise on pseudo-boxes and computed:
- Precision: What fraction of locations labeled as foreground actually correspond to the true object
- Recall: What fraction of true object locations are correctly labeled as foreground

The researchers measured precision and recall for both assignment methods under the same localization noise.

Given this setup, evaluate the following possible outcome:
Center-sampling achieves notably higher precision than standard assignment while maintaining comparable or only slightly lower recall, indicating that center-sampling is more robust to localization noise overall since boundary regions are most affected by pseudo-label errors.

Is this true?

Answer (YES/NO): NO